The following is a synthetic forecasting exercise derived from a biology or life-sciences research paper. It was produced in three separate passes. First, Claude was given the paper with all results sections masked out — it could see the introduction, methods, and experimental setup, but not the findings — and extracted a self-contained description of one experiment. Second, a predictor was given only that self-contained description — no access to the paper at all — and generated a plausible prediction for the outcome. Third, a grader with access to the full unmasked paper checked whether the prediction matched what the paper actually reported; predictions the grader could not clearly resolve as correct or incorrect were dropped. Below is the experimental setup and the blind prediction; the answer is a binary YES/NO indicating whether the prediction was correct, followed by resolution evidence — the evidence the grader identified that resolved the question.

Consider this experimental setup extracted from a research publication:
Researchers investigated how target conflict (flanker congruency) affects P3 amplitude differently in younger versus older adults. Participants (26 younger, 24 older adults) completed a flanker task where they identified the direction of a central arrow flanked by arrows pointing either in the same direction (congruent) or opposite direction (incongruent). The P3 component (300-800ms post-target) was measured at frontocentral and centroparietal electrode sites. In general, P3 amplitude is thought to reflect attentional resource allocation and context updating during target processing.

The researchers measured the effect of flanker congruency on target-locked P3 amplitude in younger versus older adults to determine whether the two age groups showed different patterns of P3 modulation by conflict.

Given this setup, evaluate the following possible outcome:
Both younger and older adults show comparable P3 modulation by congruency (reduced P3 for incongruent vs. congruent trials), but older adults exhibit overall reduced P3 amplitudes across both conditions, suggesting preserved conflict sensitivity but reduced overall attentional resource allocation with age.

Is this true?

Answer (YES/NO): NO